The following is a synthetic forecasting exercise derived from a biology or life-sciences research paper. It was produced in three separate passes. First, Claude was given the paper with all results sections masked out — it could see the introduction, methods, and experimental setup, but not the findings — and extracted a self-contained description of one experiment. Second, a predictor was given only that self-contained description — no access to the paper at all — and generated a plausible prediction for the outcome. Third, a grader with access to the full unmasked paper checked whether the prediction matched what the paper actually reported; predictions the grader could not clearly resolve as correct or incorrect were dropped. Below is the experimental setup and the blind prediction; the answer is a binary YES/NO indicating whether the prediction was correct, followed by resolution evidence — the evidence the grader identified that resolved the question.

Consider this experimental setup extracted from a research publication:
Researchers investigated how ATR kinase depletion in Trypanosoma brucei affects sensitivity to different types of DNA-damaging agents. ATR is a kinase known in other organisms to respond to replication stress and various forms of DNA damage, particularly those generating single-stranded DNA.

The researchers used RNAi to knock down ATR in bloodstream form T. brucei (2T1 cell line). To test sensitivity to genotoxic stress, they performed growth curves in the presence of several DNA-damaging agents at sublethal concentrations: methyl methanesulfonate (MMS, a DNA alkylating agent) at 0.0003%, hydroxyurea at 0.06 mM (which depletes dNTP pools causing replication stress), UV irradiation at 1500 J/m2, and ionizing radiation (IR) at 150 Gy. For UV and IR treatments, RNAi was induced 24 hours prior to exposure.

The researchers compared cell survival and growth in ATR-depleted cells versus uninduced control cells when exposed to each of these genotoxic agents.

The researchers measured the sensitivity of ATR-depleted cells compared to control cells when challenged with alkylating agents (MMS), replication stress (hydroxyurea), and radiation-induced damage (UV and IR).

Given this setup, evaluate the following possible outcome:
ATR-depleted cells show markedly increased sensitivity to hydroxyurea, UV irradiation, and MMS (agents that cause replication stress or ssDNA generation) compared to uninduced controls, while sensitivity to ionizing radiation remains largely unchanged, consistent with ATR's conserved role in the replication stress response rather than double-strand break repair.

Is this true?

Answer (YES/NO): NO